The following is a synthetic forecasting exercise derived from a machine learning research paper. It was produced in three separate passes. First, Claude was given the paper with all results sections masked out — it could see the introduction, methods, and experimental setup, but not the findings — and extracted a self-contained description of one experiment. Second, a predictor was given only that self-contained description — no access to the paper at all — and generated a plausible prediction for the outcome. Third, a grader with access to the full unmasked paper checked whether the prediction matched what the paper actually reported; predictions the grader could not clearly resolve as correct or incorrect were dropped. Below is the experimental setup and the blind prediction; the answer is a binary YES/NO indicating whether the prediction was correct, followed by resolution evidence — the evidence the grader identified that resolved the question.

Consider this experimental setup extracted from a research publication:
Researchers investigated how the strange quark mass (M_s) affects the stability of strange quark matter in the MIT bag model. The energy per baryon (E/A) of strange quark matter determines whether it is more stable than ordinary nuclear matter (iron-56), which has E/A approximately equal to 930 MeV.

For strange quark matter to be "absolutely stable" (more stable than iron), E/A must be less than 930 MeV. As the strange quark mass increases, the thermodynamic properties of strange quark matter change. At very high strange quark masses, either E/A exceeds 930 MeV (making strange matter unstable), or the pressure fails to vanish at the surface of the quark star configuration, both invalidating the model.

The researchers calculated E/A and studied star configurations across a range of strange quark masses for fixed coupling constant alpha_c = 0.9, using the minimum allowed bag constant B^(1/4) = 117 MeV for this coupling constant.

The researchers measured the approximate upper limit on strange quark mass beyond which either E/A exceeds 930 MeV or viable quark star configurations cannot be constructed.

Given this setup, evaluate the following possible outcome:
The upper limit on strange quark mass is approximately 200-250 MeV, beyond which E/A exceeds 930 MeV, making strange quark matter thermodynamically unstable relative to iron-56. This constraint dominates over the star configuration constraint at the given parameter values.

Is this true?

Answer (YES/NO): NO